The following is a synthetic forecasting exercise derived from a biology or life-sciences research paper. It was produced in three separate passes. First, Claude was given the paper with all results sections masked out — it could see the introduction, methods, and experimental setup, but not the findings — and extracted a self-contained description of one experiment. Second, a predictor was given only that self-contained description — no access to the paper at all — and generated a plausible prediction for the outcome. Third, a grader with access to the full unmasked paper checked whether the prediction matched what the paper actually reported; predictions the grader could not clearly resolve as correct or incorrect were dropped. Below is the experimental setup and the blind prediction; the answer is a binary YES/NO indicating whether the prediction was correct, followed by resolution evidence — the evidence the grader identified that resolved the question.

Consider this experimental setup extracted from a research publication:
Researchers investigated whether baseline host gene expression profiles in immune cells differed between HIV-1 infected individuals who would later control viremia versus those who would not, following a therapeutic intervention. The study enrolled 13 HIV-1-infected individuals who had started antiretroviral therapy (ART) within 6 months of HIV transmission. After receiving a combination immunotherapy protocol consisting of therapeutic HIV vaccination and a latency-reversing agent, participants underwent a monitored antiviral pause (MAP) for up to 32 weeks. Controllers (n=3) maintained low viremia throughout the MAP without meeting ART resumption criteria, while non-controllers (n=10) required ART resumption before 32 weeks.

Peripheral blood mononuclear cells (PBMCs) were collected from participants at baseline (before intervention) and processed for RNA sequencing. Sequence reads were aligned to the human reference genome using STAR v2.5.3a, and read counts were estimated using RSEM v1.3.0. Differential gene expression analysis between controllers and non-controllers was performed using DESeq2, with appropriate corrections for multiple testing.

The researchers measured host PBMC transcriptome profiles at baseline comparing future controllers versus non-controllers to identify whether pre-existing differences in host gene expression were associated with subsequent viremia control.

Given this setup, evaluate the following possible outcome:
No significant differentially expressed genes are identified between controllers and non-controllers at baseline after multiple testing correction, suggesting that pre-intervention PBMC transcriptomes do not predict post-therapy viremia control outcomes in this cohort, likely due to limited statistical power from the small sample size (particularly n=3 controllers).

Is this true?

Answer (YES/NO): NO